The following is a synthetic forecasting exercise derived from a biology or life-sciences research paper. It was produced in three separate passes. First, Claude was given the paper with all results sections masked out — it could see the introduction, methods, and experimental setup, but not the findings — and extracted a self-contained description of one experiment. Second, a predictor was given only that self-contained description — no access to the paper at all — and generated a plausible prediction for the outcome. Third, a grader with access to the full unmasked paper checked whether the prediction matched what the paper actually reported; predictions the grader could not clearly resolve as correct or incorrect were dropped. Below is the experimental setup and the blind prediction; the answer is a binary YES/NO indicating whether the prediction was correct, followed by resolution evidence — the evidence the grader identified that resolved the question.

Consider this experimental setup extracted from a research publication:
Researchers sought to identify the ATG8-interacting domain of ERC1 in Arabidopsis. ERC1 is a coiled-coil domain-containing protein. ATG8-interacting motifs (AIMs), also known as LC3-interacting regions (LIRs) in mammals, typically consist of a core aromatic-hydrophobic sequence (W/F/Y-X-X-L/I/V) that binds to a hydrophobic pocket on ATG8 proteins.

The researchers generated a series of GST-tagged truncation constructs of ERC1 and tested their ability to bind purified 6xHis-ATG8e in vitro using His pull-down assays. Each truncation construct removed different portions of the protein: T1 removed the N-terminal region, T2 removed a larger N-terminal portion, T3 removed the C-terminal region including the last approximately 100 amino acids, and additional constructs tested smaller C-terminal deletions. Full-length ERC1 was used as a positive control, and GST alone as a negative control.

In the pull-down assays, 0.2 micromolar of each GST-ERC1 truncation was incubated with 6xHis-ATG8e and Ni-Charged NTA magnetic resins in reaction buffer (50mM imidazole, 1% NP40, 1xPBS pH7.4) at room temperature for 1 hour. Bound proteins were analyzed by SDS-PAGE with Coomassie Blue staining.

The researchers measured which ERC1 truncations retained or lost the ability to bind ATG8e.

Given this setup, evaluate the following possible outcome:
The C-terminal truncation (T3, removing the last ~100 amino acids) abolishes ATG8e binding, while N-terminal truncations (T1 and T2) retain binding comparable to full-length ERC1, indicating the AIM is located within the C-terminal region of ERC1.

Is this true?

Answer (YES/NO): NO